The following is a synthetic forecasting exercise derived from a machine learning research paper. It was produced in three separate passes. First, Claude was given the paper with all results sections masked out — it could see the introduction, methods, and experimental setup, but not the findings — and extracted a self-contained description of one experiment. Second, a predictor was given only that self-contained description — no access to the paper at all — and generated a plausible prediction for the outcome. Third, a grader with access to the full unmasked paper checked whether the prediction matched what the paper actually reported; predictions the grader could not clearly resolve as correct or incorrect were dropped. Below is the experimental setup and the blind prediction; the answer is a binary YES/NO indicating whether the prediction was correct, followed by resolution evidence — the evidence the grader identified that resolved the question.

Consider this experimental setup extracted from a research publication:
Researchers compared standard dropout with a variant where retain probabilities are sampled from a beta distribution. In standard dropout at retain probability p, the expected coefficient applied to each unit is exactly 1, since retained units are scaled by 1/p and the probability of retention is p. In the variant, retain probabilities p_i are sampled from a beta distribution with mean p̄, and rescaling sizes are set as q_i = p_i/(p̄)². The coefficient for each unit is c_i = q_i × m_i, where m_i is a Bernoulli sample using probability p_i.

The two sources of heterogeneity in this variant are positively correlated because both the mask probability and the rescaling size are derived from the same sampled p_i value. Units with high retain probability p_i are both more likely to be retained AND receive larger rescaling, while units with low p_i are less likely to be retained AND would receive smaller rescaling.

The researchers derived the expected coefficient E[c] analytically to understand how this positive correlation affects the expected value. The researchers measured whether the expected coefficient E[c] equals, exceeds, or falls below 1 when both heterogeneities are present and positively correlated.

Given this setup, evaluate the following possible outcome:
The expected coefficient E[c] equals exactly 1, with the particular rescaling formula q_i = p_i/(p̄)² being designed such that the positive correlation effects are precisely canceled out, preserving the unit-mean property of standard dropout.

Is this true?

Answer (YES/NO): NO